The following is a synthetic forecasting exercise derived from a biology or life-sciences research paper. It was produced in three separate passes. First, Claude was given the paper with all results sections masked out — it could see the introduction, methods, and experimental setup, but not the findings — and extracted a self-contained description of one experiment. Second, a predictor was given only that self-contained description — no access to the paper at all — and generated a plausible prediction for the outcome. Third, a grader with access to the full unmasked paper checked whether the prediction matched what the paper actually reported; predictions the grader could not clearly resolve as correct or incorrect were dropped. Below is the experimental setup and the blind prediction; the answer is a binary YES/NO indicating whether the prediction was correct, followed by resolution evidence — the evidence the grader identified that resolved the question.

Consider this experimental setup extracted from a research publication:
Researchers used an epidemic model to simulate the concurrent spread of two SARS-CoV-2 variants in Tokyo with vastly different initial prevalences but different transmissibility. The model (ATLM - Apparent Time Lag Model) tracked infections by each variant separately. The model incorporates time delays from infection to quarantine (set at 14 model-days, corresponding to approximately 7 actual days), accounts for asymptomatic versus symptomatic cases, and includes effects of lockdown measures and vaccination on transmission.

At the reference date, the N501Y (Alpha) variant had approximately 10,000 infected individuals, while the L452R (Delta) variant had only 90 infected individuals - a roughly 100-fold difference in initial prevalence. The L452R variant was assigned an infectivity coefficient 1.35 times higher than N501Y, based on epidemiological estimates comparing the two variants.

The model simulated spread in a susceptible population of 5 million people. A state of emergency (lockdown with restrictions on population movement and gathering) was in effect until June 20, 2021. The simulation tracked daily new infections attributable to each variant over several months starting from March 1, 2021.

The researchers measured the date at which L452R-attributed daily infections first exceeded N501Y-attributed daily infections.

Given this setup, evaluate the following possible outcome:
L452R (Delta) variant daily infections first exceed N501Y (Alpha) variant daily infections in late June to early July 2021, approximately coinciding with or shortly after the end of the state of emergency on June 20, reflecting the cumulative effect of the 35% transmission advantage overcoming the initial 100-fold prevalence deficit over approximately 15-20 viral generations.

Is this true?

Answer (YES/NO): YES